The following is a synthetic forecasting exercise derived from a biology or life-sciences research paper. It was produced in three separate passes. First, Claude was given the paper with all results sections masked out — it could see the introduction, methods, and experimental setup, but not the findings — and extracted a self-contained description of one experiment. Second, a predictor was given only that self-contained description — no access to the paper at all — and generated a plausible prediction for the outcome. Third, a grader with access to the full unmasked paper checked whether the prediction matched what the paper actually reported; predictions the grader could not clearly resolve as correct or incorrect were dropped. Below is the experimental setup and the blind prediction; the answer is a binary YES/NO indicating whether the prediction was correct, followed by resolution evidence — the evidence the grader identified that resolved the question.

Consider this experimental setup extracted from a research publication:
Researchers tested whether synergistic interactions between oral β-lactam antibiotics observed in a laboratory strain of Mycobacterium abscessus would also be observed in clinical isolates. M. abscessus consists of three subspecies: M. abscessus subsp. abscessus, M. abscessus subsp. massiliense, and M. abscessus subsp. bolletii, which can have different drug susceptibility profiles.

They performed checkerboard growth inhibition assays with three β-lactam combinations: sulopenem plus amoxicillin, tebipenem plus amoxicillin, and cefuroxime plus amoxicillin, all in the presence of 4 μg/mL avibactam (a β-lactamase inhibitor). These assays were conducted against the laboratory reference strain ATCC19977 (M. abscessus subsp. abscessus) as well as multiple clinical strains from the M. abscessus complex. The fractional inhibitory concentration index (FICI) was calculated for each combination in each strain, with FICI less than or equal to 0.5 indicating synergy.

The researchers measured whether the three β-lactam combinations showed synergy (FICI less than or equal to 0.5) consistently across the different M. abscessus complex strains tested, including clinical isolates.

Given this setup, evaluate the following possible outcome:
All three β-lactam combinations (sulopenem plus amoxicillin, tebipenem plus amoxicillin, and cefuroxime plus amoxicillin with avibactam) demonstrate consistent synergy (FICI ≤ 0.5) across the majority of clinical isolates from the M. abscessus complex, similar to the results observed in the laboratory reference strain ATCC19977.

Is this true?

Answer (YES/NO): NO